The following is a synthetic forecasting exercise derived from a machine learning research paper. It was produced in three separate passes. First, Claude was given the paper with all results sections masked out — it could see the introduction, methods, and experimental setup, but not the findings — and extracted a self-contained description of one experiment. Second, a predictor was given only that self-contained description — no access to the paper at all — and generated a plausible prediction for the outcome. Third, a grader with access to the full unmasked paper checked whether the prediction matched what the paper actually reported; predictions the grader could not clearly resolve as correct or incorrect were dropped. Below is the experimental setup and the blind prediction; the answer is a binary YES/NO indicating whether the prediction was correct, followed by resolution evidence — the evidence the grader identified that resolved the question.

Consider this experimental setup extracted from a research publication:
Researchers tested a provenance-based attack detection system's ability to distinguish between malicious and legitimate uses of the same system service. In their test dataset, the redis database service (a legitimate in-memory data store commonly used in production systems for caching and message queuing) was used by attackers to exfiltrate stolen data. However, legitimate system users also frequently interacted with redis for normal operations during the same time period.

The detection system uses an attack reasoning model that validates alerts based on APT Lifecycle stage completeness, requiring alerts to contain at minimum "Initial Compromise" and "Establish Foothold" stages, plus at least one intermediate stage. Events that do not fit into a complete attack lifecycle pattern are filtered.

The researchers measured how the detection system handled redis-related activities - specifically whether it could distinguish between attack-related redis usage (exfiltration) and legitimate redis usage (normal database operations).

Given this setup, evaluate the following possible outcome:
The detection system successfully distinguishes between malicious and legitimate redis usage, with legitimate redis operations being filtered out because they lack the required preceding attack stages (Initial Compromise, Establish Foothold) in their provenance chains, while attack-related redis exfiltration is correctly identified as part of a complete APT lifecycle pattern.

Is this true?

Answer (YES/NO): YES